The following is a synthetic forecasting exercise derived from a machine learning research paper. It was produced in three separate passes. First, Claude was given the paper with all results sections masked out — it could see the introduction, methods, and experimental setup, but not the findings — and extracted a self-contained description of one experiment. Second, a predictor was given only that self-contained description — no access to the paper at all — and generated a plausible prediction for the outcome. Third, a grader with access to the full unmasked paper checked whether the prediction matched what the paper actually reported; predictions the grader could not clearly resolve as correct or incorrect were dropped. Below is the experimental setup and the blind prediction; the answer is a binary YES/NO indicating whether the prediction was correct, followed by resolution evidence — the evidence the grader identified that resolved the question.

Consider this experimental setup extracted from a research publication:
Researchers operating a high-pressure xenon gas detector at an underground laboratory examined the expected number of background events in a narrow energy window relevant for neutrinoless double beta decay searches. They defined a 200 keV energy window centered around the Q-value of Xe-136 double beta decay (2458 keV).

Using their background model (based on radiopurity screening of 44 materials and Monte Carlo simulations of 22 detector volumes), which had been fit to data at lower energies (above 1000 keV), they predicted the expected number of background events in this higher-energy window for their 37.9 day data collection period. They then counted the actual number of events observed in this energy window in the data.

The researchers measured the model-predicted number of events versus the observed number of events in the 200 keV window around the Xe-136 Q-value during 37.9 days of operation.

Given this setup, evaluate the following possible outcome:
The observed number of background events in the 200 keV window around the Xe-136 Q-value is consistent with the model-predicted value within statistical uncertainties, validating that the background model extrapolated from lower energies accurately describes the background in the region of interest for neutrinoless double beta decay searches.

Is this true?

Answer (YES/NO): YES